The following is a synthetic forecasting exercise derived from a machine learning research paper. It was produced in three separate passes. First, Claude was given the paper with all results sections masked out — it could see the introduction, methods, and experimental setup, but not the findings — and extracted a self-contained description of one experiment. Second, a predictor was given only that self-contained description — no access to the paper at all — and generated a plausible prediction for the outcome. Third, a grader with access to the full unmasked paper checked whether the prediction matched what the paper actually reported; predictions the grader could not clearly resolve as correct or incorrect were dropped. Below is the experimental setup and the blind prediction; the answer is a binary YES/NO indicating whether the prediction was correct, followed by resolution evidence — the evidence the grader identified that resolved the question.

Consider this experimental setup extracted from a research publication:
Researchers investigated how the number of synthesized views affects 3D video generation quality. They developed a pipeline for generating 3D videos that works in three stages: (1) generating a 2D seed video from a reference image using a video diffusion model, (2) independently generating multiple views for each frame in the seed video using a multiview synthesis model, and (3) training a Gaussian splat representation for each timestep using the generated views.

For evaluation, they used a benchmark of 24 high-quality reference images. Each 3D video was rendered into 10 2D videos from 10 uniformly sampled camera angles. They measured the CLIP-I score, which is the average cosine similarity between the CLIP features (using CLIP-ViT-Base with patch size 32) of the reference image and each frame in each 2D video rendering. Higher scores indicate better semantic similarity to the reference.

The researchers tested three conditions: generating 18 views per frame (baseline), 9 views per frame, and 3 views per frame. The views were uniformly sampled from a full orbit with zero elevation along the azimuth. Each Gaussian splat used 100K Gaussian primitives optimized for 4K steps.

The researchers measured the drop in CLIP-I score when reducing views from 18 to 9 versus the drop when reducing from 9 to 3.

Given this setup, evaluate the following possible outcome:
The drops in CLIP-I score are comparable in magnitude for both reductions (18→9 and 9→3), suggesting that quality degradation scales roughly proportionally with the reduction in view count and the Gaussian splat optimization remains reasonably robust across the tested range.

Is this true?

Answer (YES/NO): NO